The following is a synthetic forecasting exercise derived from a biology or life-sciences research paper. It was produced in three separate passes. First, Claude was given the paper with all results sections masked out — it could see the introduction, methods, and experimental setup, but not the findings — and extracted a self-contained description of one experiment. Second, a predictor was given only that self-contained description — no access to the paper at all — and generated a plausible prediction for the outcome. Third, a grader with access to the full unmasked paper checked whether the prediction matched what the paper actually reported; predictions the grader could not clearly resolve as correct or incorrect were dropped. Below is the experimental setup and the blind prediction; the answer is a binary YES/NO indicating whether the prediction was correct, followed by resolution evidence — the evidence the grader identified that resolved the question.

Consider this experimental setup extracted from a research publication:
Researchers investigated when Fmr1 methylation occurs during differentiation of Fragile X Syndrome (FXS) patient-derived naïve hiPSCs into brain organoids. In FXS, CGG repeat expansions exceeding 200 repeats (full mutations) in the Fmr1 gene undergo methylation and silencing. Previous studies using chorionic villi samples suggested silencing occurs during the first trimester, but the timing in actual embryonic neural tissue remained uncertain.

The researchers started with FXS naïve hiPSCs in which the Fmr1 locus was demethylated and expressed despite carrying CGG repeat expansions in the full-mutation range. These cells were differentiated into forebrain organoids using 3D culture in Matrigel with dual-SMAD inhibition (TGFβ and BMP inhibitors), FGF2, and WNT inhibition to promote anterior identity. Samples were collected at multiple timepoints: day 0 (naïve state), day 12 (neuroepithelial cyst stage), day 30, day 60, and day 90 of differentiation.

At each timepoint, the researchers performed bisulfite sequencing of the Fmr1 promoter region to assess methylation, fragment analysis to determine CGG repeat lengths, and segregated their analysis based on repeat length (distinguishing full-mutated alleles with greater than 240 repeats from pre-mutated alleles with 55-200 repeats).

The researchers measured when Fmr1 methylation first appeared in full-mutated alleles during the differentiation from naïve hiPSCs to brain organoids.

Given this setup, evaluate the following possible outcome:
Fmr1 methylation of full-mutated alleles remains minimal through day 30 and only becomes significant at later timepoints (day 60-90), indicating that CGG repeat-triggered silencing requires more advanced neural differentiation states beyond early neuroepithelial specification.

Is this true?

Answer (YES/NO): NO